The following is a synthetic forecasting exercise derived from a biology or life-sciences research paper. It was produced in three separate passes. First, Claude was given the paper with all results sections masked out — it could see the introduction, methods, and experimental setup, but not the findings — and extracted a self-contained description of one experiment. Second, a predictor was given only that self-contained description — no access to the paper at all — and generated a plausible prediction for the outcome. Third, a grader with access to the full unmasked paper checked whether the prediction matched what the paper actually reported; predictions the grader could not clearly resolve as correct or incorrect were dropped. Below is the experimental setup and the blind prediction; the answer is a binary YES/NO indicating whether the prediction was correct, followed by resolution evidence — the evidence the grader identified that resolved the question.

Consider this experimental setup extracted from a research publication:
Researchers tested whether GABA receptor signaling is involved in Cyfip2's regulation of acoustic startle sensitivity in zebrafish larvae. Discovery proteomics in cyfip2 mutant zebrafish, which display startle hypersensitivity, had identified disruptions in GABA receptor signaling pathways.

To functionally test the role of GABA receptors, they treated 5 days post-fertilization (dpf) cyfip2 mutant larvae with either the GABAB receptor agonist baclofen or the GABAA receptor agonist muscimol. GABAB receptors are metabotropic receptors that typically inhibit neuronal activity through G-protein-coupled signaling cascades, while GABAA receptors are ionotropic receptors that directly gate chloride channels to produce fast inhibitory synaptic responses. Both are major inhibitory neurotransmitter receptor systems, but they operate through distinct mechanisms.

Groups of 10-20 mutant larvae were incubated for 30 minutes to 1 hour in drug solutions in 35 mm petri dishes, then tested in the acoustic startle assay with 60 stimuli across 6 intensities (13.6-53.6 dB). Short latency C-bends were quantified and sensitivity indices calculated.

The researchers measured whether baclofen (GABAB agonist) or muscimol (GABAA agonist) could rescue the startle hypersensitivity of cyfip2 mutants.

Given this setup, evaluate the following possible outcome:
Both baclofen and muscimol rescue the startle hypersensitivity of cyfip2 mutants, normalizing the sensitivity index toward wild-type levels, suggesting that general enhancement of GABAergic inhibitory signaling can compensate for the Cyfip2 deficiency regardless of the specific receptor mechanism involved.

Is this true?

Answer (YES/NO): NO